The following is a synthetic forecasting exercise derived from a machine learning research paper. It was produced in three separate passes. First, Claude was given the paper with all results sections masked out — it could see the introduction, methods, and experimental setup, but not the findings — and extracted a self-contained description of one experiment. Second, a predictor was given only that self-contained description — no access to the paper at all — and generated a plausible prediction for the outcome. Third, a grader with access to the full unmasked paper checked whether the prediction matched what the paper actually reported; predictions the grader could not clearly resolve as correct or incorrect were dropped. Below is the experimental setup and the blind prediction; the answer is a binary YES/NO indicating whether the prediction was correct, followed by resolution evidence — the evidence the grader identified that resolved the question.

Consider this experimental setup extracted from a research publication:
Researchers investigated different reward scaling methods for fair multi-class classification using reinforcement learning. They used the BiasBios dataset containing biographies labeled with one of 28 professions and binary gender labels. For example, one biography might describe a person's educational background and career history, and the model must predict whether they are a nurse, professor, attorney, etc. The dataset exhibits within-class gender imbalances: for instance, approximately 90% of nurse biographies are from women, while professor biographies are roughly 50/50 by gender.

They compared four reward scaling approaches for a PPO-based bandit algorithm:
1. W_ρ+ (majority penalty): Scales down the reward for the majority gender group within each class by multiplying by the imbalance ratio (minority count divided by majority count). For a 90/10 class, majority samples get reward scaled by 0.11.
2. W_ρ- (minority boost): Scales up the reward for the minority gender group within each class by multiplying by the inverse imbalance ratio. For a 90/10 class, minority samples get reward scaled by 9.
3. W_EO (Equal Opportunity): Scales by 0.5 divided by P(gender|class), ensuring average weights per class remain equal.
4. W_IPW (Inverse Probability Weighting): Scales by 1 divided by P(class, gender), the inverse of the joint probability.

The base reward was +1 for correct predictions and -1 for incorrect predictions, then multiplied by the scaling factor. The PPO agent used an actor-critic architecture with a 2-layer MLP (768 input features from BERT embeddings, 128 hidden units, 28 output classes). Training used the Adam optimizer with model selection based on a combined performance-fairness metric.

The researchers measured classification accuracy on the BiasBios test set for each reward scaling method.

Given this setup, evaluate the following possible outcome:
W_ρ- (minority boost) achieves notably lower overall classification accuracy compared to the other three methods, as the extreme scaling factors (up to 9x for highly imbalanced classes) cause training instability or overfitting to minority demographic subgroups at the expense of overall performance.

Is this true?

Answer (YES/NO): NO